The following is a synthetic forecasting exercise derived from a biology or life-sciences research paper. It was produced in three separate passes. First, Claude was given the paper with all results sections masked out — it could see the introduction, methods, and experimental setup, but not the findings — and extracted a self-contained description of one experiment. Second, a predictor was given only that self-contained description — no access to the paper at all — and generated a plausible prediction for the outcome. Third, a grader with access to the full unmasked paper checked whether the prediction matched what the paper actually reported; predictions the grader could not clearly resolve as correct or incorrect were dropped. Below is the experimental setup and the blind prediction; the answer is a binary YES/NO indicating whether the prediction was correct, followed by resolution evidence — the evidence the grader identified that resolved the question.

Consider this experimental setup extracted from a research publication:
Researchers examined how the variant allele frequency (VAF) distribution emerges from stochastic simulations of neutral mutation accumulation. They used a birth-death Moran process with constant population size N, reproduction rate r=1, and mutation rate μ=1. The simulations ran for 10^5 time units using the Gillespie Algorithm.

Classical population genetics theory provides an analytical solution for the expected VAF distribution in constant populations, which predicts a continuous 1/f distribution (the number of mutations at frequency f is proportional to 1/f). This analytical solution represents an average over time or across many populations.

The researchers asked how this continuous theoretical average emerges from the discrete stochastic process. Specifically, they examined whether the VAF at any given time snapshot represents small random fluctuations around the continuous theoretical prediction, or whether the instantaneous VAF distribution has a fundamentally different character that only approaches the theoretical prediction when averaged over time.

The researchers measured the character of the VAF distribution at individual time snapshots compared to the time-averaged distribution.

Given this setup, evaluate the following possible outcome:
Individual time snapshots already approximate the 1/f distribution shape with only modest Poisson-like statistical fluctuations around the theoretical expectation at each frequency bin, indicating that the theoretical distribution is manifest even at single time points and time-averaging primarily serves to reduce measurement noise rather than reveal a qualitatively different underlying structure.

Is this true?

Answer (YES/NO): NO